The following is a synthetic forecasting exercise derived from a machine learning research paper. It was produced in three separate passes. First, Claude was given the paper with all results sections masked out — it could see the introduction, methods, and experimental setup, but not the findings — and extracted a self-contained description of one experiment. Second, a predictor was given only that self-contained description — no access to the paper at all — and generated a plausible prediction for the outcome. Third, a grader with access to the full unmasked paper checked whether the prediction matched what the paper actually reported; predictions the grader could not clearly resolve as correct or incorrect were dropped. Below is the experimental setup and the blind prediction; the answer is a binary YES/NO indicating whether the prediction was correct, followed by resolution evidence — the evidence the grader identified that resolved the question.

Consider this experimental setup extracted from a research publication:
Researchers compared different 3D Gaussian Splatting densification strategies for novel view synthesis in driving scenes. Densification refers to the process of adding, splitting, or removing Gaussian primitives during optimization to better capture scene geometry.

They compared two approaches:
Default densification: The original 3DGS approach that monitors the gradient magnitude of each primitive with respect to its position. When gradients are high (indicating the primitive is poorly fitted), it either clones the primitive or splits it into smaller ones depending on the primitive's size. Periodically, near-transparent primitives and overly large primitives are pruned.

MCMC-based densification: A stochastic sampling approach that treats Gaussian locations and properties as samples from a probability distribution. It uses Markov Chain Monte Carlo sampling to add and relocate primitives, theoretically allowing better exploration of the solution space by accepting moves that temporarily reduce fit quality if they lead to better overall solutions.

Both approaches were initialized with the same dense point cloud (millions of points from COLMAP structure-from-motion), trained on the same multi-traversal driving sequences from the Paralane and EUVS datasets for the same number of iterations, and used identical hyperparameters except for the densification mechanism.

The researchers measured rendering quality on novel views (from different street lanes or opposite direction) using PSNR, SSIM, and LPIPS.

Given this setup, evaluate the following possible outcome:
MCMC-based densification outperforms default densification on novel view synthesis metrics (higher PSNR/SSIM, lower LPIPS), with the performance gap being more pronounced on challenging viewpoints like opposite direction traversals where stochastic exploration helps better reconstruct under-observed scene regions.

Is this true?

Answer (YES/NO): NO